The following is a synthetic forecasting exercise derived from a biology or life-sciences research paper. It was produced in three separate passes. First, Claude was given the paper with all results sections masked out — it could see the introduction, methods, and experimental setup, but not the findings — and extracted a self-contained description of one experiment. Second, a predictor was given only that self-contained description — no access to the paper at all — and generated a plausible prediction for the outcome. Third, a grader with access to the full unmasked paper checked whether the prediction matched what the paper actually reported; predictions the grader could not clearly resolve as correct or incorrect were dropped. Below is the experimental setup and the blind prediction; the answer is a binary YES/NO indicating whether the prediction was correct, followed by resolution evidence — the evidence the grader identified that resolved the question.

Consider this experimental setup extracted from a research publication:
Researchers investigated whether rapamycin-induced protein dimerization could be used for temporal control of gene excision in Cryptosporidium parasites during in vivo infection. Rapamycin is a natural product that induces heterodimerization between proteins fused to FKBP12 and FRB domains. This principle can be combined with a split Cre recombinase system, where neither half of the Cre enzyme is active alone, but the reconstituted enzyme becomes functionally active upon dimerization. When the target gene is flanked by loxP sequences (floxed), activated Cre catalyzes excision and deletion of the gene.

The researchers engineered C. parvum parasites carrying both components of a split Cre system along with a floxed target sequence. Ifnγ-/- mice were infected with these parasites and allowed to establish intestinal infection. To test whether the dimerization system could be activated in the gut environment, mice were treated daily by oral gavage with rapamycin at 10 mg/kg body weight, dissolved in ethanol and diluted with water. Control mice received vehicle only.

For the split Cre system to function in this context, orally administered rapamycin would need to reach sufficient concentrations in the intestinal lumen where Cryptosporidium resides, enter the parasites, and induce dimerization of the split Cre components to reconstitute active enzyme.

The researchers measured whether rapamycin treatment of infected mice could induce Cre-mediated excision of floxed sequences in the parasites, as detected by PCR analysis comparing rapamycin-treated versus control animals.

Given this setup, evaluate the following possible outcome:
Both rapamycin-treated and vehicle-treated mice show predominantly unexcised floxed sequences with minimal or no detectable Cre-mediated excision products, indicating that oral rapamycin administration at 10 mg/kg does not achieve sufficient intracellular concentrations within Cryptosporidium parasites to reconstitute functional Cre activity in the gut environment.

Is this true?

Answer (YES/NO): NO